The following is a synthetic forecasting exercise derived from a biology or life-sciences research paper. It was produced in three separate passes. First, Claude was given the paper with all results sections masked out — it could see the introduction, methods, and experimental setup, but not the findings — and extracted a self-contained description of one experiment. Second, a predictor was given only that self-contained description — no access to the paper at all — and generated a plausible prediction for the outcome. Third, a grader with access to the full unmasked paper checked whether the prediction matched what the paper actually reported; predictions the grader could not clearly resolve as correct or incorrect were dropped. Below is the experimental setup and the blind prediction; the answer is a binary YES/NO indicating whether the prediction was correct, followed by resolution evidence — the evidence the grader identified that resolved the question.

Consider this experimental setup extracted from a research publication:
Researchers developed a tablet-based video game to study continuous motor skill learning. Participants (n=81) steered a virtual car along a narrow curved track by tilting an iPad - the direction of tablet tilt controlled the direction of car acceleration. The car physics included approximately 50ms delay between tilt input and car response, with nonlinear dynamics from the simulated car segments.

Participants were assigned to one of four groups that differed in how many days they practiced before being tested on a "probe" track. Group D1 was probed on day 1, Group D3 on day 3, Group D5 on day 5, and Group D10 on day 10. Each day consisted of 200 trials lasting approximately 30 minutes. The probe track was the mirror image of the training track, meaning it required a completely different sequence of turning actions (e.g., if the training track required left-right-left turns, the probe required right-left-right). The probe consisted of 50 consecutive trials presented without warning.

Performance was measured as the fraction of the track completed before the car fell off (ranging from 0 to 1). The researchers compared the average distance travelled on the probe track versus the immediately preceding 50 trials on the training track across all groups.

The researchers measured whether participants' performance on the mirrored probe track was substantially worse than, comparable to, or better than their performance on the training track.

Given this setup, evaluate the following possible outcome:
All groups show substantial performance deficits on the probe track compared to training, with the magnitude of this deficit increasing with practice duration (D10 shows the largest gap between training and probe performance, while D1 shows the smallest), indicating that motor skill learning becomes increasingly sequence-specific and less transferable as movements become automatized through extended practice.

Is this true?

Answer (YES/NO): NO